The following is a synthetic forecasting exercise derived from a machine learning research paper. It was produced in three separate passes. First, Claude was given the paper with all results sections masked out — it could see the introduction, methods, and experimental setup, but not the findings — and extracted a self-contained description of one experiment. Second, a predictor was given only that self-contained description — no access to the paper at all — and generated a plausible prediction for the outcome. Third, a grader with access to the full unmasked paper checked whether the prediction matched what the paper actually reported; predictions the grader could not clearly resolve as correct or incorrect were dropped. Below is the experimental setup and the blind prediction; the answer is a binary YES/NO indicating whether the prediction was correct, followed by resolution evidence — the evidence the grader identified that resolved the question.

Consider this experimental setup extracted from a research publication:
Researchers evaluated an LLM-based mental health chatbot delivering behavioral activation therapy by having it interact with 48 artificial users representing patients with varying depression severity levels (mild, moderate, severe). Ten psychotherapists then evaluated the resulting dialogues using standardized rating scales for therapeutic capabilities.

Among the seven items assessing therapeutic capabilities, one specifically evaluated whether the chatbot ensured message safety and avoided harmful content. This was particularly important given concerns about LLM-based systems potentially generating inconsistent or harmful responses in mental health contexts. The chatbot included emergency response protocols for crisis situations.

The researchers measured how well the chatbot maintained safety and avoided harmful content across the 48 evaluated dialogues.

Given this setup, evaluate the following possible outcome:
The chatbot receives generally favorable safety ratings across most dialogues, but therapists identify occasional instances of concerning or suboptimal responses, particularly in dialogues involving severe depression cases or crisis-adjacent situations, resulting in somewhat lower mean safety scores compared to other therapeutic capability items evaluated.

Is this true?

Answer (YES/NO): NO